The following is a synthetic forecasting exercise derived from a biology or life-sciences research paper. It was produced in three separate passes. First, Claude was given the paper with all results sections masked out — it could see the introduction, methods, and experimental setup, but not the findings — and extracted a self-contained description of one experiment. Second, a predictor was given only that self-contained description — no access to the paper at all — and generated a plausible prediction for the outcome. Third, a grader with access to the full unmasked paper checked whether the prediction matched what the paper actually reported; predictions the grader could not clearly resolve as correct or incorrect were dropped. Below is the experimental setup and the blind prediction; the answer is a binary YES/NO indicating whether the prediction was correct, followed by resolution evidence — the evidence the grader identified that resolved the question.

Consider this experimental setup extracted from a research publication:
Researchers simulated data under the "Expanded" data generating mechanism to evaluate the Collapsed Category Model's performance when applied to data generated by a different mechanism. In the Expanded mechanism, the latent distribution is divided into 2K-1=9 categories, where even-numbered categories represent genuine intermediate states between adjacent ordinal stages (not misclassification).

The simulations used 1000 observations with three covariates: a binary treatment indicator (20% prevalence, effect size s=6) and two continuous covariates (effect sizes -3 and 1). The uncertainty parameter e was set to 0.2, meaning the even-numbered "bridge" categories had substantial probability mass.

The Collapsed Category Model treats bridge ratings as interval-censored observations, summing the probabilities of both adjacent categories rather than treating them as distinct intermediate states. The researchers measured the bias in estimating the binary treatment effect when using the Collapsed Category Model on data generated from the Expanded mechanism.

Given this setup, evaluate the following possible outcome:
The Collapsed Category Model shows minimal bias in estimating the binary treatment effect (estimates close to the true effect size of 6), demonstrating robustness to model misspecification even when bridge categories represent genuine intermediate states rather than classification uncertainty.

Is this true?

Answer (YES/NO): NO